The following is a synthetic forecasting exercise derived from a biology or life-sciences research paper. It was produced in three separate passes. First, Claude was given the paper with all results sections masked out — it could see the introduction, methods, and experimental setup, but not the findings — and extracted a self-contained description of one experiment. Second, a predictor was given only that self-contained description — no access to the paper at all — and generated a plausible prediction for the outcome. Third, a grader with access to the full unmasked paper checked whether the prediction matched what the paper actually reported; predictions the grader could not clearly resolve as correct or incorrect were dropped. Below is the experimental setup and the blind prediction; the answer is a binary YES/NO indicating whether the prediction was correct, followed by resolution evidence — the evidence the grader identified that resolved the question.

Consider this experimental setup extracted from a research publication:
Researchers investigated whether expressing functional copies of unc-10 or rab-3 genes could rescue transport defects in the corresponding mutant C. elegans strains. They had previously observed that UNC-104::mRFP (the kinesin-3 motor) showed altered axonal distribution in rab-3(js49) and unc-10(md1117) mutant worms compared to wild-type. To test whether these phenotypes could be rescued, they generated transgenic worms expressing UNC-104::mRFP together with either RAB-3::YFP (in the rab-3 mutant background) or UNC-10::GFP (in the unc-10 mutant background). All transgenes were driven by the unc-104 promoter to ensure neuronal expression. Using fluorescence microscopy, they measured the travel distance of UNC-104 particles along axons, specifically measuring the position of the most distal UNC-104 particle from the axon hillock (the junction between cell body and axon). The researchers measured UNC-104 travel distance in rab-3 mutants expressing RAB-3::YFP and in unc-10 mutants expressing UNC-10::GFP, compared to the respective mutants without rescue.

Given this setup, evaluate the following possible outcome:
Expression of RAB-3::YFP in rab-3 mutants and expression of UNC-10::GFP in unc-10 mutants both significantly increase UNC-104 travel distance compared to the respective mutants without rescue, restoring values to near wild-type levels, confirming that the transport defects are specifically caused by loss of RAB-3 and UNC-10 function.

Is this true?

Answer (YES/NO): NO